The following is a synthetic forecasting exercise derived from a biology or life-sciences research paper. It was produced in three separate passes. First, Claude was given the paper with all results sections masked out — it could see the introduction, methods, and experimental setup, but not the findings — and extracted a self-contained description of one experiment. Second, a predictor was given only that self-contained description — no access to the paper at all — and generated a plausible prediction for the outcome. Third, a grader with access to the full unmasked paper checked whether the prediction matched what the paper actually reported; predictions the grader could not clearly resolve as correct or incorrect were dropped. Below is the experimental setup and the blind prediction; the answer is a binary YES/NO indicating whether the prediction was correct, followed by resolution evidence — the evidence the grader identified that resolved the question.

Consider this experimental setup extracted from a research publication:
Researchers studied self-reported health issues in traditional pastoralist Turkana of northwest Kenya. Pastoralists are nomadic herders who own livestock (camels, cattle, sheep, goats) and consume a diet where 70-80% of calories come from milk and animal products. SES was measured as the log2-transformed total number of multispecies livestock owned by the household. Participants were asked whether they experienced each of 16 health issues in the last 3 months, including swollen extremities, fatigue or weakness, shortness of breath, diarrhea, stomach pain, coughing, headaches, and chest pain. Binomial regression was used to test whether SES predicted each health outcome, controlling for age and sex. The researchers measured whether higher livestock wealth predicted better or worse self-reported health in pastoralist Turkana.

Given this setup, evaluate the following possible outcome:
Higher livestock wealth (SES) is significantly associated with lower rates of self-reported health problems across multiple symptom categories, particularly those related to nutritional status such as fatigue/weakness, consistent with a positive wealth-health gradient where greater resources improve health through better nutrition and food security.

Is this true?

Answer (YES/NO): YES